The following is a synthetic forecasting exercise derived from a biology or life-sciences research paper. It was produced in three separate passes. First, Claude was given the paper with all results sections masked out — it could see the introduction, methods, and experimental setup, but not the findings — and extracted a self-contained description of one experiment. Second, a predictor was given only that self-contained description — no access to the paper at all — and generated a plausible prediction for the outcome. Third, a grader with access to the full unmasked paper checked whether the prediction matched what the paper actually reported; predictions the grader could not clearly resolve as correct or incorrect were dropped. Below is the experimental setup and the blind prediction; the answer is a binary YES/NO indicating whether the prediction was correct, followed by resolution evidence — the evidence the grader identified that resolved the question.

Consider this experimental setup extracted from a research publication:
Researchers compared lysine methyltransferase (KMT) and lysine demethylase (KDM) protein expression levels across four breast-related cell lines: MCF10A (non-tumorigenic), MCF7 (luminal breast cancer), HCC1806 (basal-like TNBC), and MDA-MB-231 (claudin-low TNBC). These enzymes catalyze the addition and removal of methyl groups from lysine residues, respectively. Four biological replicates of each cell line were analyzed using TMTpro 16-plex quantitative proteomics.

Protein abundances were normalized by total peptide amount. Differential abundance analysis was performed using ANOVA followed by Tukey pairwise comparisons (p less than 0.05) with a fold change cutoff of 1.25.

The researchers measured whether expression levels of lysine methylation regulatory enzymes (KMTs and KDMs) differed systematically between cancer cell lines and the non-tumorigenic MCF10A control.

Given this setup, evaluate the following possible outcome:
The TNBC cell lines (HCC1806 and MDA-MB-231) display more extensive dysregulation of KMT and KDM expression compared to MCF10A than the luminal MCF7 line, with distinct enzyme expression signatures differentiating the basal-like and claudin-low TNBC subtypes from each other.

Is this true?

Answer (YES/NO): NO